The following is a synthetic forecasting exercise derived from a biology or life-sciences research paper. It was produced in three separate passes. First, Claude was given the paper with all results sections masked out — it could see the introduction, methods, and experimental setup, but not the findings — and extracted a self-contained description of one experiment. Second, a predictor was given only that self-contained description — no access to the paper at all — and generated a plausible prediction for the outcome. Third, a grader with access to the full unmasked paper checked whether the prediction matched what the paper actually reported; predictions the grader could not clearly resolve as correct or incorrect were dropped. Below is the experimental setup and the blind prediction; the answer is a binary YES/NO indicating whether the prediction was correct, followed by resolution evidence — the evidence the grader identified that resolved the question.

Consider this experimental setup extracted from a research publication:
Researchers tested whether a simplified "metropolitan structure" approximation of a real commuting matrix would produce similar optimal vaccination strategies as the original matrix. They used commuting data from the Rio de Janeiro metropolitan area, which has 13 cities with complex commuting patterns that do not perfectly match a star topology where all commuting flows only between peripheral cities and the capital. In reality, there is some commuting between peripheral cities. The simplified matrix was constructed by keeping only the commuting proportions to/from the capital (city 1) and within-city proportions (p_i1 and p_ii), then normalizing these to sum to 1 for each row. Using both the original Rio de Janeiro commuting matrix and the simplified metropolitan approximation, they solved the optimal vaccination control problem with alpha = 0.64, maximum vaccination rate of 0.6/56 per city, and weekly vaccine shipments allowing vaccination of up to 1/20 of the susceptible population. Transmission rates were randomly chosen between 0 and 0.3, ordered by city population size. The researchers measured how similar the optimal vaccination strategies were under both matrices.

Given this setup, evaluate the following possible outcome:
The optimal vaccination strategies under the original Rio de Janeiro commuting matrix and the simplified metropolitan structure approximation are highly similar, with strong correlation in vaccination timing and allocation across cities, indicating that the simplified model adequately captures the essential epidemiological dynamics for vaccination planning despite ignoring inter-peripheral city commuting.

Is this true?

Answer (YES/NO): YES